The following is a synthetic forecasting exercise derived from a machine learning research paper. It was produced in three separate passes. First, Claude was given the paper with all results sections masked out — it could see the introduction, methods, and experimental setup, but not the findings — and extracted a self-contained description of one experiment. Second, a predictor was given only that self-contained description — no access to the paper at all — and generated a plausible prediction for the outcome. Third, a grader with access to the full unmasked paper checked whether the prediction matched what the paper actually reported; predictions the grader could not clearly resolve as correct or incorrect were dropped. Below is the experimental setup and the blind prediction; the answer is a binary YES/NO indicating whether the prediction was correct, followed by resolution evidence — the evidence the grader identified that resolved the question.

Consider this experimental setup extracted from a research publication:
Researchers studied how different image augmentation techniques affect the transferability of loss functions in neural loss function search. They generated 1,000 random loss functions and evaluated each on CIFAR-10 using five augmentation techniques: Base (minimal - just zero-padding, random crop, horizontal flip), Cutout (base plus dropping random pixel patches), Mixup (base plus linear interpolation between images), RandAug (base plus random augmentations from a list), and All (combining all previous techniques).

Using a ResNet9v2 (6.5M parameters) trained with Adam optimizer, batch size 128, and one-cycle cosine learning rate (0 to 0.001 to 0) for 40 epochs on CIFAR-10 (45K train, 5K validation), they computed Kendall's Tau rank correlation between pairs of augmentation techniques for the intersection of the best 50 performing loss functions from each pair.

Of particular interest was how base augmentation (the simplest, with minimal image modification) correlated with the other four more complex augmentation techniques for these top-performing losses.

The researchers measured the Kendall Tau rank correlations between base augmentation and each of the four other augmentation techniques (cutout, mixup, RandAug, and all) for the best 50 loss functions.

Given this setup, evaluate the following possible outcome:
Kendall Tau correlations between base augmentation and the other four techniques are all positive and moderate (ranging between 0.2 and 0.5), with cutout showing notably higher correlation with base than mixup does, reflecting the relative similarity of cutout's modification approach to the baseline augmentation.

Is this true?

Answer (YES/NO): NO